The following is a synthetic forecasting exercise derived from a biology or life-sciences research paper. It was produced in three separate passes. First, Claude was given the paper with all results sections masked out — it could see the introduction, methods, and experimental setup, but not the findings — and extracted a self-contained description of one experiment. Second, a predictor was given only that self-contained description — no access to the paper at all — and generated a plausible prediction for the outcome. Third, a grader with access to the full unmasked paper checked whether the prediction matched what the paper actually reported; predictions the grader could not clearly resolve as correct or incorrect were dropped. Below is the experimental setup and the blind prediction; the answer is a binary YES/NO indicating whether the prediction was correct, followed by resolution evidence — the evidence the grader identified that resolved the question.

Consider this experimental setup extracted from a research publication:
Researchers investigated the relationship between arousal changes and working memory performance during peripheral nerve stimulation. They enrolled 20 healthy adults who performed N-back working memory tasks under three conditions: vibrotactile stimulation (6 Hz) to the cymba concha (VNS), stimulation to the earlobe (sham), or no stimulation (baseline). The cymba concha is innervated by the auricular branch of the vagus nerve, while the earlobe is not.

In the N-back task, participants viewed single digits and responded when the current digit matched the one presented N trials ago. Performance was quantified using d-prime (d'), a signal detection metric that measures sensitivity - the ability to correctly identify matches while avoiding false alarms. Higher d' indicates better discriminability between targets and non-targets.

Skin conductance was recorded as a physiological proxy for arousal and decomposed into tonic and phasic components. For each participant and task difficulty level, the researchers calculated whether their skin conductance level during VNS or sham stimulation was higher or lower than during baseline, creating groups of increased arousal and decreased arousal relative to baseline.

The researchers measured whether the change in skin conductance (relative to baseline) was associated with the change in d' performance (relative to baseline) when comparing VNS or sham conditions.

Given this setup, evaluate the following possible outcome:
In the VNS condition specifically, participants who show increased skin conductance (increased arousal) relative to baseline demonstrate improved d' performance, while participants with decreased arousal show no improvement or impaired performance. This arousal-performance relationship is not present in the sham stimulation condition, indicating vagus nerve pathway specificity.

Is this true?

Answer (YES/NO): NO